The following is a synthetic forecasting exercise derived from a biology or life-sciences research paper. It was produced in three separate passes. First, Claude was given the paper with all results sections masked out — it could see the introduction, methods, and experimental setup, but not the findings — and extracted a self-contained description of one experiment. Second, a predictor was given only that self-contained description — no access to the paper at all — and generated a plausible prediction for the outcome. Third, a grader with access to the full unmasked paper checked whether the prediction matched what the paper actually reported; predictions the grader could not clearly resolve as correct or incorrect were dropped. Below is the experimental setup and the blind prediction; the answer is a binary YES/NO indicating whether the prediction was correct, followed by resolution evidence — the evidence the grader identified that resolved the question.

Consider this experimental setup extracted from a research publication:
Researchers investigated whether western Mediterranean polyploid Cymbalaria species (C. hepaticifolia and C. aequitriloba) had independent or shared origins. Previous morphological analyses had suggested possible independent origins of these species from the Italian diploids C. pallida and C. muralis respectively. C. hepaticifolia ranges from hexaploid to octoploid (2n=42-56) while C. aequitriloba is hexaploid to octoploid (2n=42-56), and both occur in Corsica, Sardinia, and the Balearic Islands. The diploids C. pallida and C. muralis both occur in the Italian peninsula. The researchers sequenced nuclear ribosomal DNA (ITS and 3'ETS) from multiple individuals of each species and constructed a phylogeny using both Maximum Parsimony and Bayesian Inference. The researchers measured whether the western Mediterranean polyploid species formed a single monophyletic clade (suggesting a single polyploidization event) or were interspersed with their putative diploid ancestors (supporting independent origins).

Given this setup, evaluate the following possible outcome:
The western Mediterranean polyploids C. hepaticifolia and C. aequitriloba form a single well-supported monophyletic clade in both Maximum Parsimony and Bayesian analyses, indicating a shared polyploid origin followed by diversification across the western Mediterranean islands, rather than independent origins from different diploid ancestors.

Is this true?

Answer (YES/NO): YES